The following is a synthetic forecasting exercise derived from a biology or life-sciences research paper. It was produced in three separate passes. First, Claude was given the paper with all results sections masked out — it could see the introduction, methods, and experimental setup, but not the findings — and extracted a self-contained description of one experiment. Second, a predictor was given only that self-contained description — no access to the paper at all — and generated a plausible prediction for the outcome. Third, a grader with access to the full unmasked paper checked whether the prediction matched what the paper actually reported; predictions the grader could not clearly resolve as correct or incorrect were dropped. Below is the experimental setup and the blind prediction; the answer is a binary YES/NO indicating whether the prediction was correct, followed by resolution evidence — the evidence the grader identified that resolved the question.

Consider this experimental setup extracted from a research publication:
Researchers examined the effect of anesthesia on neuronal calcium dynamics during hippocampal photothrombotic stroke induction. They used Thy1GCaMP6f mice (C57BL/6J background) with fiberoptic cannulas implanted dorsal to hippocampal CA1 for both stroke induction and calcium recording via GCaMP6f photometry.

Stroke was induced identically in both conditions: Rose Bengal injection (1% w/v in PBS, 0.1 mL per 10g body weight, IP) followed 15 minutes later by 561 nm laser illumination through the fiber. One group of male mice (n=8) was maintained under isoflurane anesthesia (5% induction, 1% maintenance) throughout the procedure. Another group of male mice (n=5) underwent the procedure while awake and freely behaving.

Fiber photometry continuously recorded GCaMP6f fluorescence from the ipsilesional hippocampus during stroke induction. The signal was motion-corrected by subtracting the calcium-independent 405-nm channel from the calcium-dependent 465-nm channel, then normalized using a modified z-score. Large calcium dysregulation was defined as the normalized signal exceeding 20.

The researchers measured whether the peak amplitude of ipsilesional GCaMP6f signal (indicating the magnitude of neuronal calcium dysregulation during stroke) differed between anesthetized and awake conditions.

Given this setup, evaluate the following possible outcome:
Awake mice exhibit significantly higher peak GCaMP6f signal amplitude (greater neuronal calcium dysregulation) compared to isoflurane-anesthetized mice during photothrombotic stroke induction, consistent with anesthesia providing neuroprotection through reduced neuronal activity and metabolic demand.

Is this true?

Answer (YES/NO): YES